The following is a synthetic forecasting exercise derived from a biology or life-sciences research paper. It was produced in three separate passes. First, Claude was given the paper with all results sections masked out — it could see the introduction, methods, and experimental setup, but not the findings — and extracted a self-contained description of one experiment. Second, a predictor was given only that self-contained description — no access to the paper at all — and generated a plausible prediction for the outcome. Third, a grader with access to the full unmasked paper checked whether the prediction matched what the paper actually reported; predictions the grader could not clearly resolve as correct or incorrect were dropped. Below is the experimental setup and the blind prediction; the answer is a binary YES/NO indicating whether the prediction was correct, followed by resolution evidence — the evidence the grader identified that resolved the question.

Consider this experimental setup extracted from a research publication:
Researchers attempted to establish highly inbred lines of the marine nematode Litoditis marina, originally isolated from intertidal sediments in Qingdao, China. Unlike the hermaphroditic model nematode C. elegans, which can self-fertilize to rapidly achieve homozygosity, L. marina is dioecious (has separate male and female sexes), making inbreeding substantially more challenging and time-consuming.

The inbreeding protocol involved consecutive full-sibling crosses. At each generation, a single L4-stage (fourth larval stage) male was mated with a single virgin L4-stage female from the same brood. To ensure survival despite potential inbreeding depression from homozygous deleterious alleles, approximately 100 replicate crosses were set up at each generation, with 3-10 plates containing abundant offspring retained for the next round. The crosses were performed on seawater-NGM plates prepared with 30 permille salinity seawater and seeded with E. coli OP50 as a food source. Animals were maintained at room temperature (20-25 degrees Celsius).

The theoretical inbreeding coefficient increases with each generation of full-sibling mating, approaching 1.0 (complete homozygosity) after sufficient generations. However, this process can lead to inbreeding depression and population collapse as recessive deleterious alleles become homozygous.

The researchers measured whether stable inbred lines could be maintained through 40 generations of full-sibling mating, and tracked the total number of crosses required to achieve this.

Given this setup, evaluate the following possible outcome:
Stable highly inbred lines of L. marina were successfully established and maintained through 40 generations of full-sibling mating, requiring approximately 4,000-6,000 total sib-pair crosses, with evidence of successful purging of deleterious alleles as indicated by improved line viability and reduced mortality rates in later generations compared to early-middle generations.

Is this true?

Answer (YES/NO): NO